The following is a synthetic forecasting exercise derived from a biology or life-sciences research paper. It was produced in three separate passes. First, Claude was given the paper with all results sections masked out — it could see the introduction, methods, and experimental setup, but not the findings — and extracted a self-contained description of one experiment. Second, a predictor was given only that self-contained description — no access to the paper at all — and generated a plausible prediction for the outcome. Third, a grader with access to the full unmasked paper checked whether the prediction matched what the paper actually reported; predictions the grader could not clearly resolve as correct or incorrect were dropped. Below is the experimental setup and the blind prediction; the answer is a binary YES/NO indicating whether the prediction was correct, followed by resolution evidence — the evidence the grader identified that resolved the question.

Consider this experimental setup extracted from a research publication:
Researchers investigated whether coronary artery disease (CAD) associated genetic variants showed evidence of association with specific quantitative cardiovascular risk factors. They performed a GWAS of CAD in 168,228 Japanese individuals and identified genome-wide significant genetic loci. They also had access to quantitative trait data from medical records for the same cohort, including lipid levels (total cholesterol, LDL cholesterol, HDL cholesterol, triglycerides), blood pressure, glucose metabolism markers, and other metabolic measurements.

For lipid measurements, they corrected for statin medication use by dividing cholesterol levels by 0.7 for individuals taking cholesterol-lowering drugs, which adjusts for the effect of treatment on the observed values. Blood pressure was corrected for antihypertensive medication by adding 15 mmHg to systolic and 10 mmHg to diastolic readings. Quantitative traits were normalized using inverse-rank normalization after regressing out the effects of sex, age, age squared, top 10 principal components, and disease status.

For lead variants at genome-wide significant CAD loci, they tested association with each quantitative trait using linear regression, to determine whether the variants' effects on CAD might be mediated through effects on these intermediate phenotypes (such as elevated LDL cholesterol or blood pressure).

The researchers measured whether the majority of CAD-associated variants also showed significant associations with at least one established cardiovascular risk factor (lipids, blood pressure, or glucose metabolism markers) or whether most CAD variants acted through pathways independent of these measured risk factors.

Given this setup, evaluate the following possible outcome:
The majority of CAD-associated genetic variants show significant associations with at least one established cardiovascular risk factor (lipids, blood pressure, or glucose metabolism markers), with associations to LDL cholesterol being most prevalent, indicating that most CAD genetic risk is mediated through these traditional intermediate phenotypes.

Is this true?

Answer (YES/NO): NO